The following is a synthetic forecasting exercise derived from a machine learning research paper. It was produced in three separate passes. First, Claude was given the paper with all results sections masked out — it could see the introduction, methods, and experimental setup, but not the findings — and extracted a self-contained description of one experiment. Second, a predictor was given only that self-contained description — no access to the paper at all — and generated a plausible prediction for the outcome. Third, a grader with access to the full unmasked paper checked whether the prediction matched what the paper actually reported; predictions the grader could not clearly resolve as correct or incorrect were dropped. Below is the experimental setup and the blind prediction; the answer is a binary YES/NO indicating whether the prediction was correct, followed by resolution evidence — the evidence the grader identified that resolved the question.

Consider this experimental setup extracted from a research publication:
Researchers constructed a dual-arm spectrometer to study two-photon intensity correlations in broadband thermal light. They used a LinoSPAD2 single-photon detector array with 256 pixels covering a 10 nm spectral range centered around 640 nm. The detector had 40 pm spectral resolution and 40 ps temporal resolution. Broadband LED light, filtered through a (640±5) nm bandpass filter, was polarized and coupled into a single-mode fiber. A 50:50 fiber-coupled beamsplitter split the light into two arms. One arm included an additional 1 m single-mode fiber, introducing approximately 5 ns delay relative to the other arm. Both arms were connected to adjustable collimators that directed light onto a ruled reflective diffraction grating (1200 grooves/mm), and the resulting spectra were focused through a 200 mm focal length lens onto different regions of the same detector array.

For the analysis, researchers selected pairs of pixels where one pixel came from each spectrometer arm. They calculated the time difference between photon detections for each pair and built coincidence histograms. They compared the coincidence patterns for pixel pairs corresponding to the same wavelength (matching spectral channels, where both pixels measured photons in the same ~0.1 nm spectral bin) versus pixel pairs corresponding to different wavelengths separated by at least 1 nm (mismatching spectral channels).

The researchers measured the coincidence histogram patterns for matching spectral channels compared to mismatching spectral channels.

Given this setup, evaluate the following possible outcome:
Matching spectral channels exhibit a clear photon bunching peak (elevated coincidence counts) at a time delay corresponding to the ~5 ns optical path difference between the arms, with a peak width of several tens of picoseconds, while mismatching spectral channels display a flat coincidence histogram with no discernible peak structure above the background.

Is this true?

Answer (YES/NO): YES